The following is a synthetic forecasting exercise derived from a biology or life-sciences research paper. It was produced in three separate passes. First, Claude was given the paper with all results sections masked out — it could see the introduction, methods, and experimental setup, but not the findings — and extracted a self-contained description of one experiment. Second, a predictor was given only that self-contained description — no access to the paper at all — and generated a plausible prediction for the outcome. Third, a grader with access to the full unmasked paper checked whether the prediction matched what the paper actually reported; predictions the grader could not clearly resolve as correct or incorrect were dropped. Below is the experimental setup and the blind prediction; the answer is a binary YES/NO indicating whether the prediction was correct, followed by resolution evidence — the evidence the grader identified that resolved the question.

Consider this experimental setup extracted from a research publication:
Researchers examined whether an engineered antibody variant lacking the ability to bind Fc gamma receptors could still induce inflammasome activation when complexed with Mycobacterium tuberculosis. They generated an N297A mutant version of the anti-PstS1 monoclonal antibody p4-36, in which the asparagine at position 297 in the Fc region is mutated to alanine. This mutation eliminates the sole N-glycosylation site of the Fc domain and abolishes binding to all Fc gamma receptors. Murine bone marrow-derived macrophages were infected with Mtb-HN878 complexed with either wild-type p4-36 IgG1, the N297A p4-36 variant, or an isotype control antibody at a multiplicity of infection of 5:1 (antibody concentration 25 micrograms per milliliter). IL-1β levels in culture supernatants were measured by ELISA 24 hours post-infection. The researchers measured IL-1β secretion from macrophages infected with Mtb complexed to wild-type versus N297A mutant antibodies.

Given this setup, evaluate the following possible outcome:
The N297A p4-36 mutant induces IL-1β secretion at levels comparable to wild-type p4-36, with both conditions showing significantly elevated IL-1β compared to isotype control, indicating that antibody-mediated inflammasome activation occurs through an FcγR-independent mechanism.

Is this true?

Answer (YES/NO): YES